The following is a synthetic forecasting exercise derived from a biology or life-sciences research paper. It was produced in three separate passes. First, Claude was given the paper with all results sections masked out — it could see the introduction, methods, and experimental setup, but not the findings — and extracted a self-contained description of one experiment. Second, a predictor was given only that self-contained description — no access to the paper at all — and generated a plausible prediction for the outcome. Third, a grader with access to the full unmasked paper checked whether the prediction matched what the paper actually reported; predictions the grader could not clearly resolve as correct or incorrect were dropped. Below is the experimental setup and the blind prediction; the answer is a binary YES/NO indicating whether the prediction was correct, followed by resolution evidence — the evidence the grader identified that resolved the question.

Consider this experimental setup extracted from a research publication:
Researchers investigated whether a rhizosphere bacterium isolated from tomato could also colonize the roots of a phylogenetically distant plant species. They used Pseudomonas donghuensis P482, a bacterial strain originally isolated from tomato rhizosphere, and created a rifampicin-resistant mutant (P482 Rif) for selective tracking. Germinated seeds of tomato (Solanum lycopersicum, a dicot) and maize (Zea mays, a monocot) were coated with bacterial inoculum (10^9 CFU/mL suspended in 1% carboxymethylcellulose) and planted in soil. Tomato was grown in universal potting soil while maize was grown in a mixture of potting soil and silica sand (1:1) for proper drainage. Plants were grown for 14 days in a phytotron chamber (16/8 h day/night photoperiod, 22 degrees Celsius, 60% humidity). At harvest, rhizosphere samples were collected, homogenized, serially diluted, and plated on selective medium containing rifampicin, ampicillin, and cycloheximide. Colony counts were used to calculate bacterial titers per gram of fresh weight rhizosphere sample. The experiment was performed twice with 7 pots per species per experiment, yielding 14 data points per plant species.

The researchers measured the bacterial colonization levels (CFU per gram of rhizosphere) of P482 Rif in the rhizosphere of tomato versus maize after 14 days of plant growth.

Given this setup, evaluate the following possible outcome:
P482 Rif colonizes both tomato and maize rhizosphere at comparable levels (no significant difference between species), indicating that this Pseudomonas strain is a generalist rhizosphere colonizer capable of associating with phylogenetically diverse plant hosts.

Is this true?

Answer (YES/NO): NO